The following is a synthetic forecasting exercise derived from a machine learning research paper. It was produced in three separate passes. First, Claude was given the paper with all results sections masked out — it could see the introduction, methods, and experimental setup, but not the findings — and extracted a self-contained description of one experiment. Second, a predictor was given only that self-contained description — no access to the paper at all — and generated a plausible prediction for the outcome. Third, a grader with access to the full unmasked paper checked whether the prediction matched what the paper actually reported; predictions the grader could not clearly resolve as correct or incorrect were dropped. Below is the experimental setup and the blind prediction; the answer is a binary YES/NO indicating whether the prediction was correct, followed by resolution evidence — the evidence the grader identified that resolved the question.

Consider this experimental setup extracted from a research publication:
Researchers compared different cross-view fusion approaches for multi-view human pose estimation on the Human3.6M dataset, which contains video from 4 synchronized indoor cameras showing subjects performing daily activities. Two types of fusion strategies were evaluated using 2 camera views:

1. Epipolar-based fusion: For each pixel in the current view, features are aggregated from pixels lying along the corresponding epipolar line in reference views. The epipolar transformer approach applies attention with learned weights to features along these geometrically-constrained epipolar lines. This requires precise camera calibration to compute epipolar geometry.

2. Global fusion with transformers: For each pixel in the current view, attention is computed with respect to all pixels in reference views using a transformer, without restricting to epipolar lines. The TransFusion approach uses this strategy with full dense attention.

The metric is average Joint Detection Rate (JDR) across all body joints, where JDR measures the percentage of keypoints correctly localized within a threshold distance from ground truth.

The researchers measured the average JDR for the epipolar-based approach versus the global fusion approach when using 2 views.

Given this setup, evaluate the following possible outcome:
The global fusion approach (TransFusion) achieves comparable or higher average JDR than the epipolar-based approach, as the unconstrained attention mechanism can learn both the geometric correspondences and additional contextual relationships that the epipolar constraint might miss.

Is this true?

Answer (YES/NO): YES